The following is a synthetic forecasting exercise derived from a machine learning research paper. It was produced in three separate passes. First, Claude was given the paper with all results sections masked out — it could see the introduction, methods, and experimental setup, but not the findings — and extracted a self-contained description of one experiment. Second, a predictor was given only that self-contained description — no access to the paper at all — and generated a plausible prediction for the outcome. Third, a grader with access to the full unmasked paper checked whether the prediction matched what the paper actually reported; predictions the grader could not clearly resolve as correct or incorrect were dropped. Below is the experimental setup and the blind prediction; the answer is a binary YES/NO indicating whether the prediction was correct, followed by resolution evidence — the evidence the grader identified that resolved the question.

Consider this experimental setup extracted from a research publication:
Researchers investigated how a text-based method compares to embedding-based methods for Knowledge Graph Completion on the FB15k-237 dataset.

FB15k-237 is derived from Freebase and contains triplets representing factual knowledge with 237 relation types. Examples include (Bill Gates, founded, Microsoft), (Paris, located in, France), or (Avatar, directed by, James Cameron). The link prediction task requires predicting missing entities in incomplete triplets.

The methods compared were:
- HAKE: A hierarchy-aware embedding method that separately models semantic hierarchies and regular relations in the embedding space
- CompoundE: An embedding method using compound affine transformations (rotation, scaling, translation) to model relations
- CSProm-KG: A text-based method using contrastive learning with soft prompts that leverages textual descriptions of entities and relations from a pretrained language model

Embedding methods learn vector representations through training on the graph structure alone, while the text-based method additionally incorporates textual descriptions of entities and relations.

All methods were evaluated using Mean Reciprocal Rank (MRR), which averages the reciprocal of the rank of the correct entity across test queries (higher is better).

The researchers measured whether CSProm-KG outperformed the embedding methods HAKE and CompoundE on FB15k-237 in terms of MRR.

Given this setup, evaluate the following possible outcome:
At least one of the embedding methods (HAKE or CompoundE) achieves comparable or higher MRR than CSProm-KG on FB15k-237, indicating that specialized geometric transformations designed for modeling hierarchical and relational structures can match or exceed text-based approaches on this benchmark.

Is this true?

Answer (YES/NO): NO